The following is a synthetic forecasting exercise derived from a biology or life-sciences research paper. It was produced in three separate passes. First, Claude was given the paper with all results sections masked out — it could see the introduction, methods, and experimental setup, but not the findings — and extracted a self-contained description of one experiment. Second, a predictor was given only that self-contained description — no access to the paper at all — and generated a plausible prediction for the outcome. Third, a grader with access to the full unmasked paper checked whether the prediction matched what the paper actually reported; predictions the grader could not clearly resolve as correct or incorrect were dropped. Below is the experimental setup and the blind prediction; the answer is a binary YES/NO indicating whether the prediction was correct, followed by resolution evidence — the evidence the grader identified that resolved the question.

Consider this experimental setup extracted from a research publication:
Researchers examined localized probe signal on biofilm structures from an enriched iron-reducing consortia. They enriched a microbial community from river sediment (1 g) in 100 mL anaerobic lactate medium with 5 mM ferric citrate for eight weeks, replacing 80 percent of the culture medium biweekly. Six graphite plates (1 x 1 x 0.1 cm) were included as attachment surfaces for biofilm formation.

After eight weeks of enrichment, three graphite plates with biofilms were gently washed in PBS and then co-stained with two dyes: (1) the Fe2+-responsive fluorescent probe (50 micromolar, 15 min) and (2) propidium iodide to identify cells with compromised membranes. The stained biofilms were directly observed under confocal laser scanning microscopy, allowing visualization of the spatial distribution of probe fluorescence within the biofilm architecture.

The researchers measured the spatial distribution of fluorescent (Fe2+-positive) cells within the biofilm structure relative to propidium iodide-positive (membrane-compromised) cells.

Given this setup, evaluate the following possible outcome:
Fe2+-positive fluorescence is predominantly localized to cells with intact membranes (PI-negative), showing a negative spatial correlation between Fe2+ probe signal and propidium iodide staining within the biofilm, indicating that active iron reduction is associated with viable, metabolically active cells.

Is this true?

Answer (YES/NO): YES